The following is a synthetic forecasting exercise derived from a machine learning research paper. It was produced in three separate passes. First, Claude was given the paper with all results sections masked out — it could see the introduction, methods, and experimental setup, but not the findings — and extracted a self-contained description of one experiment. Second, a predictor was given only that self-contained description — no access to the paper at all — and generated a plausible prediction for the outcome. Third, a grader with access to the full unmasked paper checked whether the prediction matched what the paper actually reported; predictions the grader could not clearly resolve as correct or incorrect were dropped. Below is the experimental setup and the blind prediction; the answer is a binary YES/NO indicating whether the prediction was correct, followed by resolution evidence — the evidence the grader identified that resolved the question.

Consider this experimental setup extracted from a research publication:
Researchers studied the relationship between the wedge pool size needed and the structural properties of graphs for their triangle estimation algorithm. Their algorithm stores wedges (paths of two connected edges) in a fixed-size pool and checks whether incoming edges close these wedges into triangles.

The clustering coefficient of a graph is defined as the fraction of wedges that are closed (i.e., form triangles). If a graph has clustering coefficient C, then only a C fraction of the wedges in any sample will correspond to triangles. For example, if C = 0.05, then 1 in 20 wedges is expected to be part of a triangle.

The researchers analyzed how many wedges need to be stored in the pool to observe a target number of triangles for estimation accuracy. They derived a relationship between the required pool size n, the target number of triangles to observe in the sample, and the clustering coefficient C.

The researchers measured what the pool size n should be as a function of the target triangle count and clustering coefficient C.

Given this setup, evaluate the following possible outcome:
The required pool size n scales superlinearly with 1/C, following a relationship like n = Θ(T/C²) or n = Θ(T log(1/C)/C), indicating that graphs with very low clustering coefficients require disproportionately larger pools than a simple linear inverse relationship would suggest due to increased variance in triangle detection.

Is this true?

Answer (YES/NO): NO